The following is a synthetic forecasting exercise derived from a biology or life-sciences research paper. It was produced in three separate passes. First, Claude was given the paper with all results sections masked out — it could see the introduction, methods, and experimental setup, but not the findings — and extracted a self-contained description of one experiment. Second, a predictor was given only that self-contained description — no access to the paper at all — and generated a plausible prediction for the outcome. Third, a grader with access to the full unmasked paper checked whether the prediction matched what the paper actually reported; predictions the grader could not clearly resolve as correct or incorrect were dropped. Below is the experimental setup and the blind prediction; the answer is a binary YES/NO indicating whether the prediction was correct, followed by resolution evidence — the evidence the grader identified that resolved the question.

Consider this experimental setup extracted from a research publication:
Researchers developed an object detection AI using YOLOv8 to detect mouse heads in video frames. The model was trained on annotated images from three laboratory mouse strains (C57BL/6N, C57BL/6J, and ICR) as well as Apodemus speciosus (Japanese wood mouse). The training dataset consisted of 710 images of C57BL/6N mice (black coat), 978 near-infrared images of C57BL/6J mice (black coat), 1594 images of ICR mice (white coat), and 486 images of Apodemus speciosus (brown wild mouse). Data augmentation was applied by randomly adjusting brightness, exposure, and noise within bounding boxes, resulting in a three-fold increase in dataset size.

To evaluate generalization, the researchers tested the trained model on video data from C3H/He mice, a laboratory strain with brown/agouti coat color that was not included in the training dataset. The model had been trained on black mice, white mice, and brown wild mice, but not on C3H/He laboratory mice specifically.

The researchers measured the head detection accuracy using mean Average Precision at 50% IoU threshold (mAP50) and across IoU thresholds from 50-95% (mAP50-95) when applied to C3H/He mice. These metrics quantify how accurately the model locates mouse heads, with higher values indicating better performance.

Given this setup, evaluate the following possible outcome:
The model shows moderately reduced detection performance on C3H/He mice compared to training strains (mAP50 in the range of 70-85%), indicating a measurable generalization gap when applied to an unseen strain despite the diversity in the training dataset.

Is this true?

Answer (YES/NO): NO